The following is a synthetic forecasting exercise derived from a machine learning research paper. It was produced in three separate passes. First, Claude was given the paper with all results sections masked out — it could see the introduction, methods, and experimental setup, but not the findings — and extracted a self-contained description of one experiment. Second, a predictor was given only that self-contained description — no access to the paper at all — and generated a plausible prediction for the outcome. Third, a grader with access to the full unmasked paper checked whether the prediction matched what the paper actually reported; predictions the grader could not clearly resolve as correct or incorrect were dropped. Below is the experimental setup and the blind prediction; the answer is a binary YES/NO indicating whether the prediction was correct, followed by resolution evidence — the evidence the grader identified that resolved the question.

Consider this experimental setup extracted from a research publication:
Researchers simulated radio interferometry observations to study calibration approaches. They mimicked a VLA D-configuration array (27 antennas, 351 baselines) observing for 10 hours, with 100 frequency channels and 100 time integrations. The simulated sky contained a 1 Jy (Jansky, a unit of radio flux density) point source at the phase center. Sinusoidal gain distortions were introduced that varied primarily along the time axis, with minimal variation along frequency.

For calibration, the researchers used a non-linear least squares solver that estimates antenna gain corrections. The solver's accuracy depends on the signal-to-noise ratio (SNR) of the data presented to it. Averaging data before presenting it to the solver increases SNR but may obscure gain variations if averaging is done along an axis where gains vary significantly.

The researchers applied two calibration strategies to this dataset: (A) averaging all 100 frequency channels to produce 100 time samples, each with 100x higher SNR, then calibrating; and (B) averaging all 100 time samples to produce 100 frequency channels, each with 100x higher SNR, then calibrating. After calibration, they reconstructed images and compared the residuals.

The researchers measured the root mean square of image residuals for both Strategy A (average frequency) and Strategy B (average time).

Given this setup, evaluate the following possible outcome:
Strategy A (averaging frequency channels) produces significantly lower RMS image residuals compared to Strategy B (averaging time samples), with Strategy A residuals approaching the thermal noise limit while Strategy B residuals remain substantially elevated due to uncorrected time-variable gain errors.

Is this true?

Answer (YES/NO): YES